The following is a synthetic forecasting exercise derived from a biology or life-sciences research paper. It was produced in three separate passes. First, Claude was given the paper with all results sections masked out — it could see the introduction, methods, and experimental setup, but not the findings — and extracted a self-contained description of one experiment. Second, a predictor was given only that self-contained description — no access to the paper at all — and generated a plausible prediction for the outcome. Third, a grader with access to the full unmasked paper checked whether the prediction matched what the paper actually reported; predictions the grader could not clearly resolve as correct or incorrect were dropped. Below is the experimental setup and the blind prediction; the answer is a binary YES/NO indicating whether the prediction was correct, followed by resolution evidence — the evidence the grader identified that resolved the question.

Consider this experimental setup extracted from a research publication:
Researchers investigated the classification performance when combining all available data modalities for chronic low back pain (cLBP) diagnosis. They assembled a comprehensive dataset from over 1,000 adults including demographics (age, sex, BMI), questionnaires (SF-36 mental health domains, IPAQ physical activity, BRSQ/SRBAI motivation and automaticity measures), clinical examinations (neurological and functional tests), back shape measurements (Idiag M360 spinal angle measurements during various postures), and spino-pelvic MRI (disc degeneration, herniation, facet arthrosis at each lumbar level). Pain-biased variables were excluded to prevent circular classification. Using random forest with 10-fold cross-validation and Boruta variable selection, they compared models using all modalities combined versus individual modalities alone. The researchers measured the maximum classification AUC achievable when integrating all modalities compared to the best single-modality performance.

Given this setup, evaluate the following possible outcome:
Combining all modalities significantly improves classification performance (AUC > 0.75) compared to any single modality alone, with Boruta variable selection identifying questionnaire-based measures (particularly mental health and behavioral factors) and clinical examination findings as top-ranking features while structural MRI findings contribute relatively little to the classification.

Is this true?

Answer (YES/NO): NO